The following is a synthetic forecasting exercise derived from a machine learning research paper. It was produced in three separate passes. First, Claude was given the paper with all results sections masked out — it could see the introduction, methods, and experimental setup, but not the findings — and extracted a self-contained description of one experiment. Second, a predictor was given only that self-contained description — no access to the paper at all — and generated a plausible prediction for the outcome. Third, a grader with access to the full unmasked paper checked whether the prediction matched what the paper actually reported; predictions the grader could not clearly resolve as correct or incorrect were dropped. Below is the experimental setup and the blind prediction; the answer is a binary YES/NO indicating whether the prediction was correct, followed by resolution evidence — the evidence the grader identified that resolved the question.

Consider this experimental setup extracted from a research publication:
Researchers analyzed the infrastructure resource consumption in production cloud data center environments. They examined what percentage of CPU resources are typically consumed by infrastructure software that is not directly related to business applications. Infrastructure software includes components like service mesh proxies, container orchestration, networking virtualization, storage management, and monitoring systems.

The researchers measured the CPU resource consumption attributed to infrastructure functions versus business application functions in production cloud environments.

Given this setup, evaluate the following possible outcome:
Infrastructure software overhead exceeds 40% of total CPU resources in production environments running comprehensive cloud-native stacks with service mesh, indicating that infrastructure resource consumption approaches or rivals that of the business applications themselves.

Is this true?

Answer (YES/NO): NO